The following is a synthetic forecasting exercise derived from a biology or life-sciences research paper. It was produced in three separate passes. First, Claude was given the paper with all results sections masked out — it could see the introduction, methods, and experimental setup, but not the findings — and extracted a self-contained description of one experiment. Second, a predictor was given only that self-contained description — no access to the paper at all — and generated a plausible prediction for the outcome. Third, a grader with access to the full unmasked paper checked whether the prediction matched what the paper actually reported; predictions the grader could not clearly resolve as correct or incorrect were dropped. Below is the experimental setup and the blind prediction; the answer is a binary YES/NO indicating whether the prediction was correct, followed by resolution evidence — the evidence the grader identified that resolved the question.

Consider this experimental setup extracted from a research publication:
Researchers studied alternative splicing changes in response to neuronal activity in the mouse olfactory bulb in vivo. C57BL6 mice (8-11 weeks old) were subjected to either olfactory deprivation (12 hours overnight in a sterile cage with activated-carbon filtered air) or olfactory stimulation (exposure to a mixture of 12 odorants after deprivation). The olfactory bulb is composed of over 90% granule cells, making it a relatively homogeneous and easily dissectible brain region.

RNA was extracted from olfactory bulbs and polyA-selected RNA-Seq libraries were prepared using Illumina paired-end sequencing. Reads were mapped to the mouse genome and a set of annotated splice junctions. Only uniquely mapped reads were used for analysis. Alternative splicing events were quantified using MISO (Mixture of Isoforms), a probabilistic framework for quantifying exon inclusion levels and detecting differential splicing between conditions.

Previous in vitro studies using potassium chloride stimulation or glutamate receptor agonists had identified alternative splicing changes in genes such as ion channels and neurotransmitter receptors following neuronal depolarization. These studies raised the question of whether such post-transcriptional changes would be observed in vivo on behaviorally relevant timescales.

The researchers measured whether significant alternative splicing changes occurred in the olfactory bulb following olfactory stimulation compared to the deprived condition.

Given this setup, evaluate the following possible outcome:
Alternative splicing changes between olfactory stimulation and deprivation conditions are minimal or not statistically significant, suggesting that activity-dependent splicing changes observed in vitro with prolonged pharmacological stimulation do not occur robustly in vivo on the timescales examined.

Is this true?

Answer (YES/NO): YES